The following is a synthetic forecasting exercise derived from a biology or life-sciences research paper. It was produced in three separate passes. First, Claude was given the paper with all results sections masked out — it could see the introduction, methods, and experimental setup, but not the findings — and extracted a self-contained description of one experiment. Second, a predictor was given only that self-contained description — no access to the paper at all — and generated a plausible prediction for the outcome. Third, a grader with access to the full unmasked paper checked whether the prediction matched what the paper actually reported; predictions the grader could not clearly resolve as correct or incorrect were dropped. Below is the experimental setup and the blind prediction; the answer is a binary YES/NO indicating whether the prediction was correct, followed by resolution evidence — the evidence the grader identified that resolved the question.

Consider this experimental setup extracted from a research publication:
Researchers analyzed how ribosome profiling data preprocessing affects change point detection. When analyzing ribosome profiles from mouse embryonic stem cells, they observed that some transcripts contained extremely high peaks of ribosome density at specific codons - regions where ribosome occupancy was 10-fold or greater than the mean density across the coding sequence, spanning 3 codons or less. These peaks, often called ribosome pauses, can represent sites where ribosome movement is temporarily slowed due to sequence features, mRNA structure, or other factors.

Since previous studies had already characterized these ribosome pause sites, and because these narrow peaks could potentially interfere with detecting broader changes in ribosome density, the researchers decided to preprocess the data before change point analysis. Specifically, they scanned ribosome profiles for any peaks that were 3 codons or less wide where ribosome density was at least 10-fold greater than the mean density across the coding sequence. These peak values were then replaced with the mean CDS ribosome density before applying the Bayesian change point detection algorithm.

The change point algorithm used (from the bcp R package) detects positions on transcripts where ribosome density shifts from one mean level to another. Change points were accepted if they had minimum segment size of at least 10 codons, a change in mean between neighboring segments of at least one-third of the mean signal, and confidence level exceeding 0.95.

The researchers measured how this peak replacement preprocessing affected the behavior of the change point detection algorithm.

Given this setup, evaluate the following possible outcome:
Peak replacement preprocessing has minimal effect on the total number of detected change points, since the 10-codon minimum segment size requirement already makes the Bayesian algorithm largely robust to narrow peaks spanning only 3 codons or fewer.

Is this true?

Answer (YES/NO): NO